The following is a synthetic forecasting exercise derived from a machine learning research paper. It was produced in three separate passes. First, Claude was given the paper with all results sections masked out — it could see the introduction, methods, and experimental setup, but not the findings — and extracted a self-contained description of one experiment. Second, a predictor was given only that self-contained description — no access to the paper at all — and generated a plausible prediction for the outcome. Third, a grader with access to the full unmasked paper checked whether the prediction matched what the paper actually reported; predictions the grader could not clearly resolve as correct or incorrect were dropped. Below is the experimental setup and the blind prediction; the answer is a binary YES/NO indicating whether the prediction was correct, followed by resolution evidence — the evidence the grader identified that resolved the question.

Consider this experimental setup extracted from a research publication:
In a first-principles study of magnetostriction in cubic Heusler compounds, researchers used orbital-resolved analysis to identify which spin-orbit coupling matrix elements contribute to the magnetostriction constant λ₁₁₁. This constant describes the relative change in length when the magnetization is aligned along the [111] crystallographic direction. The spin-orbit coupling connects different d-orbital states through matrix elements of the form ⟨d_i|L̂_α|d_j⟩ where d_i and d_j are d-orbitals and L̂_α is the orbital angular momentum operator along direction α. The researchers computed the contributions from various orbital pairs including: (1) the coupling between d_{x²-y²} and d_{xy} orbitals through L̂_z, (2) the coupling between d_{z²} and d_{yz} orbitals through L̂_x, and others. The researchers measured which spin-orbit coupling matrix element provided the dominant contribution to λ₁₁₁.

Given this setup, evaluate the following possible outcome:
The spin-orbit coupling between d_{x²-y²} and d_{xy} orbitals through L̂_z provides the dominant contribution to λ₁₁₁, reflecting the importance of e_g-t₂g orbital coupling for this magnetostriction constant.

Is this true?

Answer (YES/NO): NO